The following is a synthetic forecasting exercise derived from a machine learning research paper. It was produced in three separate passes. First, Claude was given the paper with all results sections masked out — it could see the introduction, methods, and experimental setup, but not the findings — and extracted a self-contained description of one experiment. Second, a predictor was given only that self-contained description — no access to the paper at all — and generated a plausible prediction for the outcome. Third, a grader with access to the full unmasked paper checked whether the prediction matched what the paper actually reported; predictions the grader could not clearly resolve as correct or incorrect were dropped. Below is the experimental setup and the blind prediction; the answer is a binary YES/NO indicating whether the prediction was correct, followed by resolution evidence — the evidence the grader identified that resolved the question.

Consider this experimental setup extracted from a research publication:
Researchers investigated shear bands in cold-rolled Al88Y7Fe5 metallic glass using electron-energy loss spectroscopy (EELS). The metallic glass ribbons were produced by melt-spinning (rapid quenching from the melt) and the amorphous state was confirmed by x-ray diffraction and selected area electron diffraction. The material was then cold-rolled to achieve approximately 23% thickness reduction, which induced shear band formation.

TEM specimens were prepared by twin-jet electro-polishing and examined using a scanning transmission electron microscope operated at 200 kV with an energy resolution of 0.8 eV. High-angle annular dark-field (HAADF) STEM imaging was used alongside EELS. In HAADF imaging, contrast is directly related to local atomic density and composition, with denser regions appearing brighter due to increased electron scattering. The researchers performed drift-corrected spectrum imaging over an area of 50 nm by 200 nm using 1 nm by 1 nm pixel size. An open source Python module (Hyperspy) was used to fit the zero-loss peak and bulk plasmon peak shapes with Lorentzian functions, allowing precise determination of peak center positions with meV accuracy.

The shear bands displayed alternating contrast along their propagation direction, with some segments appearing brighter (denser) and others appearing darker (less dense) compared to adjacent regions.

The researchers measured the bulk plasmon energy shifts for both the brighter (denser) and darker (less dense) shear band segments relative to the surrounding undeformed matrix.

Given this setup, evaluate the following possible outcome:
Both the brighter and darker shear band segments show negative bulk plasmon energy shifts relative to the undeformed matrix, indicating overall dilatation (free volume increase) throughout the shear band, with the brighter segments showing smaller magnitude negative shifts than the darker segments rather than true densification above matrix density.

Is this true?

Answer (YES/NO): NO